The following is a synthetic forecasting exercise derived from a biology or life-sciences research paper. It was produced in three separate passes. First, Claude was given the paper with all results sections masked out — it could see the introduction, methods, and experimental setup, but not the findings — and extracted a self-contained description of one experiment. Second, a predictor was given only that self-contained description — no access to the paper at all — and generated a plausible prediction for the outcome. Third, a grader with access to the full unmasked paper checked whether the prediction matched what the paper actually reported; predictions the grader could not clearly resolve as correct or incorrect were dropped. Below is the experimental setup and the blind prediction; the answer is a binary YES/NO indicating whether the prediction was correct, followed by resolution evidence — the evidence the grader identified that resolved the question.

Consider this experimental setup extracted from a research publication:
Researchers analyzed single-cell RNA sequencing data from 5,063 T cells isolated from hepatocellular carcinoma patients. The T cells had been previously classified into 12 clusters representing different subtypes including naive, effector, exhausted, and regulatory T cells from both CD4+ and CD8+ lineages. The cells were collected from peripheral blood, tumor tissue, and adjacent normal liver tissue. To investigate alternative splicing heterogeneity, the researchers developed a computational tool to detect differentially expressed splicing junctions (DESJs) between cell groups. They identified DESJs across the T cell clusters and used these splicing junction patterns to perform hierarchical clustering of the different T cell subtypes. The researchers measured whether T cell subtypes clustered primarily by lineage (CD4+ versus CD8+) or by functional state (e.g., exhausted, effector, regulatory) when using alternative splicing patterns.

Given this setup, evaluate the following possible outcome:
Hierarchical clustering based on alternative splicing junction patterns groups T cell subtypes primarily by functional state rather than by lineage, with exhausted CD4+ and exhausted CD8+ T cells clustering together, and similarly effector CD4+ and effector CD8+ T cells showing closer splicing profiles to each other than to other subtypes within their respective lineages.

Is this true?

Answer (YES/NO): YES